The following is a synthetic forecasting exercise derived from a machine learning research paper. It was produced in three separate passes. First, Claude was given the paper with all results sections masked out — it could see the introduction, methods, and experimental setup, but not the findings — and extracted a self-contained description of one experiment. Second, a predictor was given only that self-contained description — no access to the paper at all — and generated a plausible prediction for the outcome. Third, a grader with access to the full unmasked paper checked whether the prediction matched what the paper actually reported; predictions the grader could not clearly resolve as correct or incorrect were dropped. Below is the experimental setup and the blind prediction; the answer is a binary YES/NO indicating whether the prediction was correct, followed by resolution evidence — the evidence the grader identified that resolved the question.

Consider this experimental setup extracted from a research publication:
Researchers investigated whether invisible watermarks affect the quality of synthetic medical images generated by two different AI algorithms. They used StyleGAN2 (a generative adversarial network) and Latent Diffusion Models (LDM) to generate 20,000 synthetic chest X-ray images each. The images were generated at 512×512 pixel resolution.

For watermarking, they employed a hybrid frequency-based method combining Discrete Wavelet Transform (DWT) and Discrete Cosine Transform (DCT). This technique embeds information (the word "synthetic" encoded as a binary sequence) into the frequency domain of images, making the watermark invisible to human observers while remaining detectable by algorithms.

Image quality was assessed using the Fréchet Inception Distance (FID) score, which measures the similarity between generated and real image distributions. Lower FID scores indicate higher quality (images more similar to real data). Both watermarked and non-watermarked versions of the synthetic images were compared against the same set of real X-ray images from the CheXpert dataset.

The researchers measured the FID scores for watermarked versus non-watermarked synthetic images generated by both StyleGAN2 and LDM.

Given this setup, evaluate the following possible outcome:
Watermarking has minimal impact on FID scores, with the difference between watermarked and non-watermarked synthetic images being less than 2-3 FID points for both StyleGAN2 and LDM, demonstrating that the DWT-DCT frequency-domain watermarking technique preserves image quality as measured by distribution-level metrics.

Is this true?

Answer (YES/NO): YES